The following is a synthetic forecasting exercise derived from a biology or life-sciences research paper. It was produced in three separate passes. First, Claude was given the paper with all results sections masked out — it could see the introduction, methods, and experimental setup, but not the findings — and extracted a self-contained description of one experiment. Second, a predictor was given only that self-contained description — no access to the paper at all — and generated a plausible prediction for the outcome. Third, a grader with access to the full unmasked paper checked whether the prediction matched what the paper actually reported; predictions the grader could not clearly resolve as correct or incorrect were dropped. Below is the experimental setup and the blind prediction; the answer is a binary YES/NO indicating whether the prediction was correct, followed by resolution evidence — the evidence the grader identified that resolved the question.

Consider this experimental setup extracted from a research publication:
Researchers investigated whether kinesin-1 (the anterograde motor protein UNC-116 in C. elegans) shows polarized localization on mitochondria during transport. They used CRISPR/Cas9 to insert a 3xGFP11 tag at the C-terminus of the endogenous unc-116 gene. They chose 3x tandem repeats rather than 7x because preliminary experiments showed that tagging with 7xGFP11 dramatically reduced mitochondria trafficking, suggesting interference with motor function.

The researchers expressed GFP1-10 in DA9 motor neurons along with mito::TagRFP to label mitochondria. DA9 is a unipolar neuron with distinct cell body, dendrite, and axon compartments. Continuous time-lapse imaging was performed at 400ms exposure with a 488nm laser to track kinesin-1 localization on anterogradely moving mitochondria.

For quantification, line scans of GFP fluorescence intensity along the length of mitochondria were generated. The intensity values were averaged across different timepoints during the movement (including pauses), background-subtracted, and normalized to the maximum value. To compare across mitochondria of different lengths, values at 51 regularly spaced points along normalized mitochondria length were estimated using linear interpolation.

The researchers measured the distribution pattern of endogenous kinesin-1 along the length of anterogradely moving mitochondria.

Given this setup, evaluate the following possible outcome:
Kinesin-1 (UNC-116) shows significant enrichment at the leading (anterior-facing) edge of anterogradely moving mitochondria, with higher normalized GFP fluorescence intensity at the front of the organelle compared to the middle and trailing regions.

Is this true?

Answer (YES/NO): YES